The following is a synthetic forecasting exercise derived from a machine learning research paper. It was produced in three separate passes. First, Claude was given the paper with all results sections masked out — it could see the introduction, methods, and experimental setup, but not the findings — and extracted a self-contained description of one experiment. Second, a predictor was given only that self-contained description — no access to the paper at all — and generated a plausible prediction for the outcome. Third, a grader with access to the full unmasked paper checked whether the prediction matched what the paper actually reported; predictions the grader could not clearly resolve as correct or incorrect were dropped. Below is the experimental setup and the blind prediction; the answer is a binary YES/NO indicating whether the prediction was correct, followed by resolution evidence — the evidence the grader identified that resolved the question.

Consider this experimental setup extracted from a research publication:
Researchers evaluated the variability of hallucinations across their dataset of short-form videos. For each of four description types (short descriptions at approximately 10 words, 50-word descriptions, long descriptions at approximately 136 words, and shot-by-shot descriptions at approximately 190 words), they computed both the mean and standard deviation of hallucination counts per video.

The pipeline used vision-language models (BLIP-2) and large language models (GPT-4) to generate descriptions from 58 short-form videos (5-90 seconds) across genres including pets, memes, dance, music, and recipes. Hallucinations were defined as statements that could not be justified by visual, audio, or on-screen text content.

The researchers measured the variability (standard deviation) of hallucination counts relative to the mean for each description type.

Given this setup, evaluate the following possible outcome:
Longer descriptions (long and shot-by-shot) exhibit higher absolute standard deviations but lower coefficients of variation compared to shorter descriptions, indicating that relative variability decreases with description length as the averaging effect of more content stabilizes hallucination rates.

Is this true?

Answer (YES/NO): YES